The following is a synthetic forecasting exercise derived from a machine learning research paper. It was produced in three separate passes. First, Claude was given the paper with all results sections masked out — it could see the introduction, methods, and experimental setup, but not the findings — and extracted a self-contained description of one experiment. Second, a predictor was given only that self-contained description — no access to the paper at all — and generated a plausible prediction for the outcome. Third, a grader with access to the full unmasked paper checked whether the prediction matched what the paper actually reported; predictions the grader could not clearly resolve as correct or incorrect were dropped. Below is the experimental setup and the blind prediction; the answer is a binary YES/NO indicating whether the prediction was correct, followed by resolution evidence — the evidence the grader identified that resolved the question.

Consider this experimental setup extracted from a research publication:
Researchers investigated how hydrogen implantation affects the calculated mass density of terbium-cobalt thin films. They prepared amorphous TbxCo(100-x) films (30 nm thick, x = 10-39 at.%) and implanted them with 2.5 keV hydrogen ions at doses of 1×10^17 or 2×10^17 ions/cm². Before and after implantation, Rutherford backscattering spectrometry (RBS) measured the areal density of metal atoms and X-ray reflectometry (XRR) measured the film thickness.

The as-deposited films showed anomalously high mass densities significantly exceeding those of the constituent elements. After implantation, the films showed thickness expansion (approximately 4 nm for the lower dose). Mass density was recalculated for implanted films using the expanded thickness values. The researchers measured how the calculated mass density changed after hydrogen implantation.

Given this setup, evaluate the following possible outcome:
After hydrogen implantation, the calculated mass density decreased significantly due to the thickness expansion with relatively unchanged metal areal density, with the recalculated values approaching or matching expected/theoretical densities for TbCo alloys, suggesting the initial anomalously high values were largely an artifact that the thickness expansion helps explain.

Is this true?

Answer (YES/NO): NO